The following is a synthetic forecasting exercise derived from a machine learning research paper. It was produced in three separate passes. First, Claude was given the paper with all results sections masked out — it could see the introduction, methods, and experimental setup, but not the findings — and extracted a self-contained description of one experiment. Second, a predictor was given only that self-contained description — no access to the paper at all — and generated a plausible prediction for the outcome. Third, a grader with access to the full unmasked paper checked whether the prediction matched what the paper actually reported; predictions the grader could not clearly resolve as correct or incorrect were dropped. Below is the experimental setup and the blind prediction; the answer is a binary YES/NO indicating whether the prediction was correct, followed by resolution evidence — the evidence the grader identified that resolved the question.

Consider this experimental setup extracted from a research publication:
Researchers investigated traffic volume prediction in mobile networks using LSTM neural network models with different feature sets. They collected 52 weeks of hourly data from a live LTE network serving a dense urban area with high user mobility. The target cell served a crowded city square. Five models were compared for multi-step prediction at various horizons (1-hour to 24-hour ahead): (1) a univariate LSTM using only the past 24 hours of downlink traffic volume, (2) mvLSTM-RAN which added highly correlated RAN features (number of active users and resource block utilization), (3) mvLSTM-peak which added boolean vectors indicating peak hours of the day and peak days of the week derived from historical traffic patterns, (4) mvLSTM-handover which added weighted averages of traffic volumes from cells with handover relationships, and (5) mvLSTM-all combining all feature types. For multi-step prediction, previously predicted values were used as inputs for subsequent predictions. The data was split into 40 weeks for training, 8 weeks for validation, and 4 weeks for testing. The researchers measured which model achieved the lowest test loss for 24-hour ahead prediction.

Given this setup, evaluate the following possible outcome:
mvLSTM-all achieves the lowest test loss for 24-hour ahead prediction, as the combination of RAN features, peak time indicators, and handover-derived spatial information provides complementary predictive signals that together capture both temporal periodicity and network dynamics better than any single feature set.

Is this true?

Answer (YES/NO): NO